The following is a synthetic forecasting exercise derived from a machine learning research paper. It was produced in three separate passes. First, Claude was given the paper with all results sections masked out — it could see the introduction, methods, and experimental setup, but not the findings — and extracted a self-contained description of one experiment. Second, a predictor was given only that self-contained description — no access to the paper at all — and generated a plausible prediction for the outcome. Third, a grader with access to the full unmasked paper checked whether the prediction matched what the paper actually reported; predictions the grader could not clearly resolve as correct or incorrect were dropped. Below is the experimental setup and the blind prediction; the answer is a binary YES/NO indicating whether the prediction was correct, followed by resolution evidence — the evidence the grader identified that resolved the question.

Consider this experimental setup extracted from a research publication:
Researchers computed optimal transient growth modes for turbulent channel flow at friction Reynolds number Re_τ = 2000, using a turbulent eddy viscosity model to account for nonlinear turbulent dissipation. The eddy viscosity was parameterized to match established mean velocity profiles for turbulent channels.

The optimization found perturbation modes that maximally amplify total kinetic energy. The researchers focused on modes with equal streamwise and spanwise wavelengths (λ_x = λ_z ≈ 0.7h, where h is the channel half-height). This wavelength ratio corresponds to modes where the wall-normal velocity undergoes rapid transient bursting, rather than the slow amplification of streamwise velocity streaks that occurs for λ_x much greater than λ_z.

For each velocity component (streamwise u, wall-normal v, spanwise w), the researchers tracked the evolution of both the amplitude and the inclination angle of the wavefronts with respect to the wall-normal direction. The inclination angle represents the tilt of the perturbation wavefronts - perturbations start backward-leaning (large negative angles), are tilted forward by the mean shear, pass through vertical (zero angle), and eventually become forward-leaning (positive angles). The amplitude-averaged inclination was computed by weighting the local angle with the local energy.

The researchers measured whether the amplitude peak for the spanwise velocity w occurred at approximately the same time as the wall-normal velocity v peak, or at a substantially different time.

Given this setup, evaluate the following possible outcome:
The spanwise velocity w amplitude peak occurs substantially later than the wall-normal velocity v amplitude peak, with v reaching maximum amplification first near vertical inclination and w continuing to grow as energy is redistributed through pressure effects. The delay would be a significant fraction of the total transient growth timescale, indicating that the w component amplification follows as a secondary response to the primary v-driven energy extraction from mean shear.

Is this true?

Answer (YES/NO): NO